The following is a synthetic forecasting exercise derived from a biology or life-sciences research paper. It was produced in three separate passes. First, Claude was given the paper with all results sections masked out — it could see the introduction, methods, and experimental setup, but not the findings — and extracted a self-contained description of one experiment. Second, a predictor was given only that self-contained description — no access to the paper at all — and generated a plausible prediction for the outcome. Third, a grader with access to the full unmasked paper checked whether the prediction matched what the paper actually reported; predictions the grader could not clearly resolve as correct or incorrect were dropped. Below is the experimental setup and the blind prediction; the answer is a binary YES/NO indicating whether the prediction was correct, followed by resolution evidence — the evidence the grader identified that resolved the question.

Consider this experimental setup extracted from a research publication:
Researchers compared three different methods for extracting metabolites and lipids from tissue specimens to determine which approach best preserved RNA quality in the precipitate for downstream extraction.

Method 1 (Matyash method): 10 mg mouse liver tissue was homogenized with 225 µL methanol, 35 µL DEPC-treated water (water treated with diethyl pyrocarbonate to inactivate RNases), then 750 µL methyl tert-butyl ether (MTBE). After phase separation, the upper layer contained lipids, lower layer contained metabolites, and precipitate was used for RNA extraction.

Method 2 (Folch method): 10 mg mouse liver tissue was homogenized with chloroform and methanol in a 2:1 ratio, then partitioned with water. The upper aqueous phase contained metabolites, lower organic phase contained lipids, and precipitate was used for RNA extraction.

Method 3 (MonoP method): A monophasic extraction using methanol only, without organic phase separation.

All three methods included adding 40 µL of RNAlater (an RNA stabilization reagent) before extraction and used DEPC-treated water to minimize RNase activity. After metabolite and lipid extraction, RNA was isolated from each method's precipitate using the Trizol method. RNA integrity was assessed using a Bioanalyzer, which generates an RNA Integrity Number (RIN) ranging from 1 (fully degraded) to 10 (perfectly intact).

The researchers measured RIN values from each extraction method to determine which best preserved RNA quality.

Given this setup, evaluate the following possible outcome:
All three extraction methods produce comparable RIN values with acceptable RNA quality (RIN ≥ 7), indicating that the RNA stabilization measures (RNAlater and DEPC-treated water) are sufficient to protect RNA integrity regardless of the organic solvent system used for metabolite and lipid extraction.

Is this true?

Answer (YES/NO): NO